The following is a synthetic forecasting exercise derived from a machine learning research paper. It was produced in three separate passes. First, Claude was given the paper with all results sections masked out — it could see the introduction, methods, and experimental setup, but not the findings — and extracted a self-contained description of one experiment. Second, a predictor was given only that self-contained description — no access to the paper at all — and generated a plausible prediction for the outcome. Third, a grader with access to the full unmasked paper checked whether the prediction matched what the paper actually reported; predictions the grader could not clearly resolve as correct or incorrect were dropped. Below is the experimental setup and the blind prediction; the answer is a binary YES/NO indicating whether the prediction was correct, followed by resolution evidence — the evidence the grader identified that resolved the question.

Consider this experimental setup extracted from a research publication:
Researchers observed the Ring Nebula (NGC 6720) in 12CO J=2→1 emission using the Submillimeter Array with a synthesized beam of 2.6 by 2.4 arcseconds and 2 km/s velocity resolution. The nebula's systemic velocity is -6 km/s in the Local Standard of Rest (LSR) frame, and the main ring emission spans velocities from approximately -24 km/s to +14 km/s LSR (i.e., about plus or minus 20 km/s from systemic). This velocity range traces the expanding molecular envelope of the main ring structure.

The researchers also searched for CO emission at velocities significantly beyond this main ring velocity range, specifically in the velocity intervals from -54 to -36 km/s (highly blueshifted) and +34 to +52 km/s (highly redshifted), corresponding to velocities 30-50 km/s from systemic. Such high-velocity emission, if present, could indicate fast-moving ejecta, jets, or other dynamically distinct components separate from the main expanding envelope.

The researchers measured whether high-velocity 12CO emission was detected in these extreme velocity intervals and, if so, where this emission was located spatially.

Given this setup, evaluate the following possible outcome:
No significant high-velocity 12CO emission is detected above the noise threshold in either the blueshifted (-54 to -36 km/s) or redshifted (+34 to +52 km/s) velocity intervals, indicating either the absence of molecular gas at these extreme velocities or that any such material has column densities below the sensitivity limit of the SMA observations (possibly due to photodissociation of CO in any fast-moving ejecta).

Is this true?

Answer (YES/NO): NO